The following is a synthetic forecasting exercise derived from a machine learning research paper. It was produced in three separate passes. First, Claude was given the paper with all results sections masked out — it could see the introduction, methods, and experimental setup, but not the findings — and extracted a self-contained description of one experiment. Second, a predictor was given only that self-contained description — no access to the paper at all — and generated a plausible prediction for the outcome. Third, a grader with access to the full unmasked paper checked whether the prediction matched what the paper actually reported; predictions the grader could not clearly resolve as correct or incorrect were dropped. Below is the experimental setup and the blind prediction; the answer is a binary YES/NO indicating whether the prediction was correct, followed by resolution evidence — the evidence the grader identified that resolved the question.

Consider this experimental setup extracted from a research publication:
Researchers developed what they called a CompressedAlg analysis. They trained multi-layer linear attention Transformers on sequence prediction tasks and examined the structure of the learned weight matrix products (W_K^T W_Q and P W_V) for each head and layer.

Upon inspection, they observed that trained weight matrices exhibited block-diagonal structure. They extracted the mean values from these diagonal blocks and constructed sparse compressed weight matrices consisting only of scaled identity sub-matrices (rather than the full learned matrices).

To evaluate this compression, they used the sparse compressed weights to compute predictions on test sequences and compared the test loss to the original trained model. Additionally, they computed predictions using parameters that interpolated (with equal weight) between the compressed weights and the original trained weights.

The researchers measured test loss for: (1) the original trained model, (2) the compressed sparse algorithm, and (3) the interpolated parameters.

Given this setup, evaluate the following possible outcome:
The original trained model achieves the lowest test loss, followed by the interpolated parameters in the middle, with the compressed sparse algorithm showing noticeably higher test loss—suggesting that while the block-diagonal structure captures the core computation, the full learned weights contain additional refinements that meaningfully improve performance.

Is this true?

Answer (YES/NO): NO